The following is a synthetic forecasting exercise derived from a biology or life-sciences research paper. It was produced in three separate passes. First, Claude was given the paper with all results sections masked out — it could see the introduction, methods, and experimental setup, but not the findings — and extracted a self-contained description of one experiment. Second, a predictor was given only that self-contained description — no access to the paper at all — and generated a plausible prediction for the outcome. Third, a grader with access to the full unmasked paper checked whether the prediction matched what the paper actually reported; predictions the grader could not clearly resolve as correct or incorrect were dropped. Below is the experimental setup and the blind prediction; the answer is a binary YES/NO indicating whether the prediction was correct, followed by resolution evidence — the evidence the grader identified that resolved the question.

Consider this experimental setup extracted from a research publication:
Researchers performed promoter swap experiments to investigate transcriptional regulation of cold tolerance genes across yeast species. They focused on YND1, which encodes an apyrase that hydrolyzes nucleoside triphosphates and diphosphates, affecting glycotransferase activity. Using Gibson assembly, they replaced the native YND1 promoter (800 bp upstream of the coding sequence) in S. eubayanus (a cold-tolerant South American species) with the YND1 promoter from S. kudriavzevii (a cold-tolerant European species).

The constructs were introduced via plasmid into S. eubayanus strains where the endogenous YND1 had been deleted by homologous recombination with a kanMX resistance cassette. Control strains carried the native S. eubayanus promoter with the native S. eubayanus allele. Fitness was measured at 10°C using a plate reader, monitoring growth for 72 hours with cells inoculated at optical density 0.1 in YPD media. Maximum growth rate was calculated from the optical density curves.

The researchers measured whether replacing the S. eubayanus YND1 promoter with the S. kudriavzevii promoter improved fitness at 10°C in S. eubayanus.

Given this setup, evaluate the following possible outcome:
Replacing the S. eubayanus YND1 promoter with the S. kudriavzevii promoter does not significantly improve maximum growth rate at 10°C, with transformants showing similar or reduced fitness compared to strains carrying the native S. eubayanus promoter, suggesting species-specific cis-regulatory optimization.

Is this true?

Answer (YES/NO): NO